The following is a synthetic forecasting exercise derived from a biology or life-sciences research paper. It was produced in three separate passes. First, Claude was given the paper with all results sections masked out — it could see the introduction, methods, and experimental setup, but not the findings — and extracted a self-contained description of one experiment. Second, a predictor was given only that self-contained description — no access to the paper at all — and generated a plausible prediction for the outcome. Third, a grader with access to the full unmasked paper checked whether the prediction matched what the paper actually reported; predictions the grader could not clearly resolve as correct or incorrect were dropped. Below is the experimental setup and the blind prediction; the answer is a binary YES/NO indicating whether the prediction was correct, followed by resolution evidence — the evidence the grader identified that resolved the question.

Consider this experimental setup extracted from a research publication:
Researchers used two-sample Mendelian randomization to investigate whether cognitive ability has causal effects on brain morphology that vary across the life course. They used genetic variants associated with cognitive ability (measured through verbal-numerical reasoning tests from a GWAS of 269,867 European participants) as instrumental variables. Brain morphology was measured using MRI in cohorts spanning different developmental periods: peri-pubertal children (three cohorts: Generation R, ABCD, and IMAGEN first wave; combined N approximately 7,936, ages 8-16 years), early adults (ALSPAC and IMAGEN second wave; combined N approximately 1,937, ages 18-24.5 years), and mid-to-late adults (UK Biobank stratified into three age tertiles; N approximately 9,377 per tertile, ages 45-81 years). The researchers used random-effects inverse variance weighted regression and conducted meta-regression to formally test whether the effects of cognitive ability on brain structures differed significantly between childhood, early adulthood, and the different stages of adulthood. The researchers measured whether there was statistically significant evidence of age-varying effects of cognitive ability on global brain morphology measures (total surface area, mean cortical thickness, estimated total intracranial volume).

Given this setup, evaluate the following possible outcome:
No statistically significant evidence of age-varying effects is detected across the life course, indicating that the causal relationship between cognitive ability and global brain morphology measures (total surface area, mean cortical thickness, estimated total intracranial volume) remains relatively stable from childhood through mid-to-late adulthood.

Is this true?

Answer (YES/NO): YES